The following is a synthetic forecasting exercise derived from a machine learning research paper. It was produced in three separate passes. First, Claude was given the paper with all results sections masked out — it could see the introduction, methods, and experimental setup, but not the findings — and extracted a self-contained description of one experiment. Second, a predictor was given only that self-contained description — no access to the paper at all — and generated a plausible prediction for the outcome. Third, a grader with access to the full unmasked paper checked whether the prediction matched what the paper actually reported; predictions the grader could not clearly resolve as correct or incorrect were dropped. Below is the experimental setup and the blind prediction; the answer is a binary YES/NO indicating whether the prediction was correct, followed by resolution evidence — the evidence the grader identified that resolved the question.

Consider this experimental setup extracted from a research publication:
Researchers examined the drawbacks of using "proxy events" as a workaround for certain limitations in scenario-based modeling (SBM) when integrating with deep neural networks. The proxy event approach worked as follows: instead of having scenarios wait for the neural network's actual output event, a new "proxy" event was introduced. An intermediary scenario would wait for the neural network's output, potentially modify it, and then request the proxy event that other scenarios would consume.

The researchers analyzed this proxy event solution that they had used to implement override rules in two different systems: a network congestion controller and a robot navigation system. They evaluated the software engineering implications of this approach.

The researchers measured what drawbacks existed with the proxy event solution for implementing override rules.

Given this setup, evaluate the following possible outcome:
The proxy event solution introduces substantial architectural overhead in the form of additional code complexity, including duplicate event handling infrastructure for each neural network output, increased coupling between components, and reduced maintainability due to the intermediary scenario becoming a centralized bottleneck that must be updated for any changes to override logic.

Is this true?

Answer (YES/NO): NO